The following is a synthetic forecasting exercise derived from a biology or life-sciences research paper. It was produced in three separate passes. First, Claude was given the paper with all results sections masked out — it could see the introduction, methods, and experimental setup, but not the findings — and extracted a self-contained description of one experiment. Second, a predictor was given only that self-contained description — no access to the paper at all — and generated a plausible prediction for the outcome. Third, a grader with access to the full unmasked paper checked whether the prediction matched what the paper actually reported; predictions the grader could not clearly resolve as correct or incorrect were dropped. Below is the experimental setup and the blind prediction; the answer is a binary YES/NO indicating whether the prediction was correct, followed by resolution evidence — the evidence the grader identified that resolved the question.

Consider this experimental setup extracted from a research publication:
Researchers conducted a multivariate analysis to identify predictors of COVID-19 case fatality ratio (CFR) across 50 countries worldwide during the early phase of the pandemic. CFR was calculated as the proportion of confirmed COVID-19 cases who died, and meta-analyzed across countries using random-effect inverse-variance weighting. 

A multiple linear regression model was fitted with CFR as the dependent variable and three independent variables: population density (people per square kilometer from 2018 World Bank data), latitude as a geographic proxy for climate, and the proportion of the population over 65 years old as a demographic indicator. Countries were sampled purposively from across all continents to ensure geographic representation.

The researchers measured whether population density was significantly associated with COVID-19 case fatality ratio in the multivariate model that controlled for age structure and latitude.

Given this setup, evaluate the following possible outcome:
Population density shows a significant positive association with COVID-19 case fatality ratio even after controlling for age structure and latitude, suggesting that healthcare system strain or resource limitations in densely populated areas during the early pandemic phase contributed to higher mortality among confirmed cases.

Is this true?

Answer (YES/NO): NO